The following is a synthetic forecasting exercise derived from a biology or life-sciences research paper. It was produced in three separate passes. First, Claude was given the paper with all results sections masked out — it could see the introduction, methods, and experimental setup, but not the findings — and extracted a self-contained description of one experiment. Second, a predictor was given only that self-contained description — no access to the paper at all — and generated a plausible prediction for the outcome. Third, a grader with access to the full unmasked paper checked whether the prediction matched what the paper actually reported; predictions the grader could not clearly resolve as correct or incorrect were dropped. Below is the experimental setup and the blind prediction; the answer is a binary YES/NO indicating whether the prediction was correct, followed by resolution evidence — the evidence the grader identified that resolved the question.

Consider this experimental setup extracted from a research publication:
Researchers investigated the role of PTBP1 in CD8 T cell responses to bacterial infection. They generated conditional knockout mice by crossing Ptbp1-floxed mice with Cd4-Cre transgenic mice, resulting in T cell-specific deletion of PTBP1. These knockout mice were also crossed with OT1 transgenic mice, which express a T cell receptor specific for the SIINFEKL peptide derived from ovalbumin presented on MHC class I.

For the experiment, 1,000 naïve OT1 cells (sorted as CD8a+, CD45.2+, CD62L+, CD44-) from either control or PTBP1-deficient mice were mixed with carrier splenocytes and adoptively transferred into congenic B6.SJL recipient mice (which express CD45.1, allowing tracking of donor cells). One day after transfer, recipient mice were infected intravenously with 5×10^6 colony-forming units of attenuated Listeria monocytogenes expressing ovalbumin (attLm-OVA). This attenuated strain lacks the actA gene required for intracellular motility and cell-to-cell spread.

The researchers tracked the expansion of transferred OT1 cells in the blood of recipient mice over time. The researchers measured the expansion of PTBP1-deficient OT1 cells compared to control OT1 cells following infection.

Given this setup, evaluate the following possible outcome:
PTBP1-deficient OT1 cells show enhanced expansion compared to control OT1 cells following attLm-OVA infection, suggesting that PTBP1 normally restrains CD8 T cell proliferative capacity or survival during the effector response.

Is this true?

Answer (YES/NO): NO